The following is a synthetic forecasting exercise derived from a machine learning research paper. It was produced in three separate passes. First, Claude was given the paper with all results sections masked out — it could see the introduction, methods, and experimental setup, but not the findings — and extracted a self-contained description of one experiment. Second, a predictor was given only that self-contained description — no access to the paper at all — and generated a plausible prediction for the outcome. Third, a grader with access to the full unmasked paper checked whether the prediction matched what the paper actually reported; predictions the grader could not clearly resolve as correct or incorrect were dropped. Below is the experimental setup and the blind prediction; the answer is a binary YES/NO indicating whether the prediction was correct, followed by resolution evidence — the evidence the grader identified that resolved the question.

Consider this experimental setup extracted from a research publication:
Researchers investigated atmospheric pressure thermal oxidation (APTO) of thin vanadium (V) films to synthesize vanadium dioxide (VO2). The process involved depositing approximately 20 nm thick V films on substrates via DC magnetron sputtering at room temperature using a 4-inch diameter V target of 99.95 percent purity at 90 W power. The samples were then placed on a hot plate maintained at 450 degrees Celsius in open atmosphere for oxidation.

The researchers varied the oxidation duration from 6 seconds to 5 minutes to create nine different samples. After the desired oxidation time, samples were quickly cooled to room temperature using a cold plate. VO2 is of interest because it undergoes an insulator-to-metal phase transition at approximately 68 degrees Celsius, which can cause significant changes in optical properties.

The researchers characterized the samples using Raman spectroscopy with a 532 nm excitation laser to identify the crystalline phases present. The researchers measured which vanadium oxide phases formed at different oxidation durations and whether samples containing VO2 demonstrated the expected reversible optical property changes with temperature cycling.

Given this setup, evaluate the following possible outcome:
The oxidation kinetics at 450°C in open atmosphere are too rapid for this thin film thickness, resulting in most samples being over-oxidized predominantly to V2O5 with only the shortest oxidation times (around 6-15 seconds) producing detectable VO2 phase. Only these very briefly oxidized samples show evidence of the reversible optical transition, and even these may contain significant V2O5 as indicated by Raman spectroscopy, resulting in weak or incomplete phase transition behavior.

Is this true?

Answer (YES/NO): NO